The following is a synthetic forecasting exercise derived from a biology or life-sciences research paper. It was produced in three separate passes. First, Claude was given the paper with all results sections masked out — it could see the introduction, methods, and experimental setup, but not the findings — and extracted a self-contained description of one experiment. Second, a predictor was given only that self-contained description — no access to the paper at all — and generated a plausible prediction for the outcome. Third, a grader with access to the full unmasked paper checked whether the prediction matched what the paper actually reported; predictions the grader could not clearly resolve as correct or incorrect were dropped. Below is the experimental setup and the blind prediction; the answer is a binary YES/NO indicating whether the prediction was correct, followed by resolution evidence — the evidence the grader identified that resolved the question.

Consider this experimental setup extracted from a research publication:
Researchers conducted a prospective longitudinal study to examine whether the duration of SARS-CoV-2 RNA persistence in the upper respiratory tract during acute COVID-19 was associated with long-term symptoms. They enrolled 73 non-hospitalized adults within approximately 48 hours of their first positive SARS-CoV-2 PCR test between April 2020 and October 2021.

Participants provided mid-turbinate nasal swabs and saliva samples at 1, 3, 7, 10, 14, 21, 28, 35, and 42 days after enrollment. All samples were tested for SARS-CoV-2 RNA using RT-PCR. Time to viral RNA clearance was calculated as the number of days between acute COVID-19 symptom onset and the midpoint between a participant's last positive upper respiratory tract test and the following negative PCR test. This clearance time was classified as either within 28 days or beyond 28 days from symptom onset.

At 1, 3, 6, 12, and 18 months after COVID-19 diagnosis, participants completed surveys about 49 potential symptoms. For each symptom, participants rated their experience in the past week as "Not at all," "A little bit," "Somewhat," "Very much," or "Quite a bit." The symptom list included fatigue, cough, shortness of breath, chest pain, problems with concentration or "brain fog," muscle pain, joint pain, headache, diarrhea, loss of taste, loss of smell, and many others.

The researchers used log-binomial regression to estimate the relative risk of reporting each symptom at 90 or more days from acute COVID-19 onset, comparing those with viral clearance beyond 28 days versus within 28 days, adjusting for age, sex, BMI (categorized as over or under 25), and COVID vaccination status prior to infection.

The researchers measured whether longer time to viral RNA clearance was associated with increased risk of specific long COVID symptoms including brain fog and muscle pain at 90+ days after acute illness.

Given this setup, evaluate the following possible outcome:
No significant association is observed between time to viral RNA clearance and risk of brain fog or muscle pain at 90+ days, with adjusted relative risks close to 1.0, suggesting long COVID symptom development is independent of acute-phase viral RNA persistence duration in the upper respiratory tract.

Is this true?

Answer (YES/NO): NO